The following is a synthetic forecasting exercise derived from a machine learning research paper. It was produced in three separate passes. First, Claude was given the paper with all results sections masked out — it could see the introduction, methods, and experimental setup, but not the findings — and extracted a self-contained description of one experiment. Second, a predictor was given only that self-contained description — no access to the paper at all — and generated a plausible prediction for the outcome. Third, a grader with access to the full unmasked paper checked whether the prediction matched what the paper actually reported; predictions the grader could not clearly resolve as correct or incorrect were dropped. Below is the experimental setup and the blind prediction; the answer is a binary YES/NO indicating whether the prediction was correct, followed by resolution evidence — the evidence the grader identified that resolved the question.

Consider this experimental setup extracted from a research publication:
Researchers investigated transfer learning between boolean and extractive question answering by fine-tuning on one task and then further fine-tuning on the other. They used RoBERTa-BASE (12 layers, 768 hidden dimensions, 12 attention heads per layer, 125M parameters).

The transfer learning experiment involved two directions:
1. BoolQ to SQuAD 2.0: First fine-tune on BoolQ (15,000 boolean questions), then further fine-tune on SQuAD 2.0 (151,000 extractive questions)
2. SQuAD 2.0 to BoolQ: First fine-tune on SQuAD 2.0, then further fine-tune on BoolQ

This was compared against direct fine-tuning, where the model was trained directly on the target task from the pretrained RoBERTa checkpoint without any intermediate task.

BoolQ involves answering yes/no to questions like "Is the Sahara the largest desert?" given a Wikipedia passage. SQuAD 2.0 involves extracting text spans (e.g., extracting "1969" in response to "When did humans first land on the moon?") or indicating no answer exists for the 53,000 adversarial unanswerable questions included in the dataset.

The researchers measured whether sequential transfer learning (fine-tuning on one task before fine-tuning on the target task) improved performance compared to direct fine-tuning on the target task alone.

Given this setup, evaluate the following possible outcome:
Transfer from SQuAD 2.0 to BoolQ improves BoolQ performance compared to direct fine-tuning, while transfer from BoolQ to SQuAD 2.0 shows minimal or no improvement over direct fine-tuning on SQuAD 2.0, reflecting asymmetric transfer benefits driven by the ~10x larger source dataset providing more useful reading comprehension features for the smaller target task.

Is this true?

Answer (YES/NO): YES